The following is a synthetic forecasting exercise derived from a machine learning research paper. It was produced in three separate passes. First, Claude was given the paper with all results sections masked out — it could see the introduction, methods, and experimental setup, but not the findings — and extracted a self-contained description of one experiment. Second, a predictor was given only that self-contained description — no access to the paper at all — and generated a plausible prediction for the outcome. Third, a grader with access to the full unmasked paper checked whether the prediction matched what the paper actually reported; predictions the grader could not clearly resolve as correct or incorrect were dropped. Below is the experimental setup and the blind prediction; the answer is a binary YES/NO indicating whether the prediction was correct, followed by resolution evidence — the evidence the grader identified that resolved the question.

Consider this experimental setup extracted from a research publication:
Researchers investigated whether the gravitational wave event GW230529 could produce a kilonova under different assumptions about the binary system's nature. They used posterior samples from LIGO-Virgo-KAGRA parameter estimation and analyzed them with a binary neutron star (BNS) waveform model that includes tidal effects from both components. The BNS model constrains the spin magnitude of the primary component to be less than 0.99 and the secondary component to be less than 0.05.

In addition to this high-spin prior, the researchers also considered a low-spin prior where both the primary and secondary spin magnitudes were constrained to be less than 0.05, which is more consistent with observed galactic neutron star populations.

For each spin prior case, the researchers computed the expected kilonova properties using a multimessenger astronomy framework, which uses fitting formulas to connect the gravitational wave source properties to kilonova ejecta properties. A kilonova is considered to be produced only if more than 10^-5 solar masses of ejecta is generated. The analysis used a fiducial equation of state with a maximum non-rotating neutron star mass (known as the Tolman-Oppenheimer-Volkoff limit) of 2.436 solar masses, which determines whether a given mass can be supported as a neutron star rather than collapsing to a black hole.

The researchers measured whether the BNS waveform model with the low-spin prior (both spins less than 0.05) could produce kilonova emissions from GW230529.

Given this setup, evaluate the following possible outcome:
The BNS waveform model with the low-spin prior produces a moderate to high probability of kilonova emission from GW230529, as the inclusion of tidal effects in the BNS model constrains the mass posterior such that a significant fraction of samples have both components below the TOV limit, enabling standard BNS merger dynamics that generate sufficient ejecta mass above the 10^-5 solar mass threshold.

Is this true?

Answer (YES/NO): NO